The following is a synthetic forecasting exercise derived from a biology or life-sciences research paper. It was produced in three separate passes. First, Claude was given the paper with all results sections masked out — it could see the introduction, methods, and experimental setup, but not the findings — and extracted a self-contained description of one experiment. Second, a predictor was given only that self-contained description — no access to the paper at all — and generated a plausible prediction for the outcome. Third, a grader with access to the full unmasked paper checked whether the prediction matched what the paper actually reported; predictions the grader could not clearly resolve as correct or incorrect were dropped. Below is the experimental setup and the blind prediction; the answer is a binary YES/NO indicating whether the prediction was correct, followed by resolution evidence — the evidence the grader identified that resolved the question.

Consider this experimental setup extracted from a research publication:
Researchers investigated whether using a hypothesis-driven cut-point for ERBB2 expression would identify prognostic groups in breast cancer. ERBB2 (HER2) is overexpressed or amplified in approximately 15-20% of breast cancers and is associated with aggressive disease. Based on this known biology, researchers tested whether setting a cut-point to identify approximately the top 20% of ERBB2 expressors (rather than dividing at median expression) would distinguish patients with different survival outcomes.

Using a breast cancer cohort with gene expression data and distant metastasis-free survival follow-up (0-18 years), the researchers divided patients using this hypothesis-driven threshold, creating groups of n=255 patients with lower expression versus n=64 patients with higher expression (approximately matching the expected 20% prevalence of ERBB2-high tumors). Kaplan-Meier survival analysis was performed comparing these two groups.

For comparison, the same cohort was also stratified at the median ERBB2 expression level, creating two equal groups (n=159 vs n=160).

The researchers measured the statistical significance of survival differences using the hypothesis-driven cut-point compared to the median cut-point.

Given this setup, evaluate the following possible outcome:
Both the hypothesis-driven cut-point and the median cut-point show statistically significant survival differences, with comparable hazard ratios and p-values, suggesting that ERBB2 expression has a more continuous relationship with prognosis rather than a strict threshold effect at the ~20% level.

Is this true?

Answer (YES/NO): NO